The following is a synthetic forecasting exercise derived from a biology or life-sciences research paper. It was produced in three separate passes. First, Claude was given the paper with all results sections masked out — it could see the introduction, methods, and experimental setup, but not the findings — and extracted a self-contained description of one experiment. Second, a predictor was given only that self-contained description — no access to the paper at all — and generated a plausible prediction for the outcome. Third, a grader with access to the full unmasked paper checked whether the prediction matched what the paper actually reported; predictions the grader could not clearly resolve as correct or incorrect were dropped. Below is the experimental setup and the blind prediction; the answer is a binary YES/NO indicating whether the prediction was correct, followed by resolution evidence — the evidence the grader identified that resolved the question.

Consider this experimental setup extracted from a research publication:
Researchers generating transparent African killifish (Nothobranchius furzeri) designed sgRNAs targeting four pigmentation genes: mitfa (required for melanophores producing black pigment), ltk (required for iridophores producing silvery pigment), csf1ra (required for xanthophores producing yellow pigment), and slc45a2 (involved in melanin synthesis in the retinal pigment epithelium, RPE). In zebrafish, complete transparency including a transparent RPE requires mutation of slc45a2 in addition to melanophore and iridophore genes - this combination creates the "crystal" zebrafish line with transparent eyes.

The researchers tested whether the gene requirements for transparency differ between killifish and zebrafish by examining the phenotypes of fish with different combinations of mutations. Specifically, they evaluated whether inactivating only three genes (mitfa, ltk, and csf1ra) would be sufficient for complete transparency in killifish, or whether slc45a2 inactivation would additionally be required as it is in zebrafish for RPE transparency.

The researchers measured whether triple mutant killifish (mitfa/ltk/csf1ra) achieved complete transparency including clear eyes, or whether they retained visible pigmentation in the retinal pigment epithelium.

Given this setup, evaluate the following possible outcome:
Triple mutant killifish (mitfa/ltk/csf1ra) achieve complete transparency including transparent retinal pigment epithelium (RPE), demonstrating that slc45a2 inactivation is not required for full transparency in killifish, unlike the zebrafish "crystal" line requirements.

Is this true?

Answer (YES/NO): NO